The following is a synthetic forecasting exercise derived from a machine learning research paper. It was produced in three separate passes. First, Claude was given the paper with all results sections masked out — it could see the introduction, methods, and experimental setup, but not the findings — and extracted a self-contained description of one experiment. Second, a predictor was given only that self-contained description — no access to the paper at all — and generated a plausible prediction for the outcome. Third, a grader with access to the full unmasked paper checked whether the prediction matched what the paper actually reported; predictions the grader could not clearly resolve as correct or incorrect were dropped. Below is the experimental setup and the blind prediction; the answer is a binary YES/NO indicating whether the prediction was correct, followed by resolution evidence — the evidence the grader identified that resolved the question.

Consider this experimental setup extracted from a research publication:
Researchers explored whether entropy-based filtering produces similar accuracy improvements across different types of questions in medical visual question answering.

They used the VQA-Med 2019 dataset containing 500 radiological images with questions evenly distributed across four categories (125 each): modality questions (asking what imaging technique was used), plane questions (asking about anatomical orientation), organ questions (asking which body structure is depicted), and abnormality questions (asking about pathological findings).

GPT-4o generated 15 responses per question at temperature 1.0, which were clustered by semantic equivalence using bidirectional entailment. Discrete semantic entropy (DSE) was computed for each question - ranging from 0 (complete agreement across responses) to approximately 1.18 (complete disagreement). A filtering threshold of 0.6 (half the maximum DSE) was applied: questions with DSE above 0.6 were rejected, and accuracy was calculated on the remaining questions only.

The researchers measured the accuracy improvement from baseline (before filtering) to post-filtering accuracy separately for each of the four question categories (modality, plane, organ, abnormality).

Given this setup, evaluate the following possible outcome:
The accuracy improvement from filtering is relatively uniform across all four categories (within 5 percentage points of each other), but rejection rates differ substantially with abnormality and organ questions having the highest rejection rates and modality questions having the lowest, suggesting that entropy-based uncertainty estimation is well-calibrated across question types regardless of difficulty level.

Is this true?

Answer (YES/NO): NO